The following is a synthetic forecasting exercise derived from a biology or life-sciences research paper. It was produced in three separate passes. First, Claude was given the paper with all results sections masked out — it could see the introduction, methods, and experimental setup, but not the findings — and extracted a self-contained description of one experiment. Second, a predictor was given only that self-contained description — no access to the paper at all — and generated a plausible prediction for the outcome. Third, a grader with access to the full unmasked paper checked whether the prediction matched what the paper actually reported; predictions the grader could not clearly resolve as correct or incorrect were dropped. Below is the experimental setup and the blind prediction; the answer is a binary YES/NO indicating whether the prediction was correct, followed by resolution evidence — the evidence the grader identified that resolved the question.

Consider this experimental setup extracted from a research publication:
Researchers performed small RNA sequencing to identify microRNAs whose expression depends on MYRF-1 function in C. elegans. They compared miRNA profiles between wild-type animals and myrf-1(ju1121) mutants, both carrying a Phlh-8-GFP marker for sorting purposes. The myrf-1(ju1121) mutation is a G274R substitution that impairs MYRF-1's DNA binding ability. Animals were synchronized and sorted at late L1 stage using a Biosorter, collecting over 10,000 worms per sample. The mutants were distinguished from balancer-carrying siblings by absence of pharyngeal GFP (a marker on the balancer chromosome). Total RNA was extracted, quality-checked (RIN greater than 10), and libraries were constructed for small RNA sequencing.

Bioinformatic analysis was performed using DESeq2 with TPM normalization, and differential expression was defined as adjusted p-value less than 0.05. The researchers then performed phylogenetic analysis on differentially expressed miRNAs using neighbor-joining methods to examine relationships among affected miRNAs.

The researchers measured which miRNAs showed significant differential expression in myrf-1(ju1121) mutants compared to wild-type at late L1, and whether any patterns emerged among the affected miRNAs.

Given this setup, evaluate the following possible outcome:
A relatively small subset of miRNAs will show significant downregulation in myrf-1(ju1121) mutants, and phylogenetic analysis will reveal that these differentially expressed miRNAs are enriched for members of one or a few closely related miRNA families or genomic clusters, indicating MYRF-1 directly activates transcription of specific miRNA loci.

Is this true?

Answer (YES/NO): NO